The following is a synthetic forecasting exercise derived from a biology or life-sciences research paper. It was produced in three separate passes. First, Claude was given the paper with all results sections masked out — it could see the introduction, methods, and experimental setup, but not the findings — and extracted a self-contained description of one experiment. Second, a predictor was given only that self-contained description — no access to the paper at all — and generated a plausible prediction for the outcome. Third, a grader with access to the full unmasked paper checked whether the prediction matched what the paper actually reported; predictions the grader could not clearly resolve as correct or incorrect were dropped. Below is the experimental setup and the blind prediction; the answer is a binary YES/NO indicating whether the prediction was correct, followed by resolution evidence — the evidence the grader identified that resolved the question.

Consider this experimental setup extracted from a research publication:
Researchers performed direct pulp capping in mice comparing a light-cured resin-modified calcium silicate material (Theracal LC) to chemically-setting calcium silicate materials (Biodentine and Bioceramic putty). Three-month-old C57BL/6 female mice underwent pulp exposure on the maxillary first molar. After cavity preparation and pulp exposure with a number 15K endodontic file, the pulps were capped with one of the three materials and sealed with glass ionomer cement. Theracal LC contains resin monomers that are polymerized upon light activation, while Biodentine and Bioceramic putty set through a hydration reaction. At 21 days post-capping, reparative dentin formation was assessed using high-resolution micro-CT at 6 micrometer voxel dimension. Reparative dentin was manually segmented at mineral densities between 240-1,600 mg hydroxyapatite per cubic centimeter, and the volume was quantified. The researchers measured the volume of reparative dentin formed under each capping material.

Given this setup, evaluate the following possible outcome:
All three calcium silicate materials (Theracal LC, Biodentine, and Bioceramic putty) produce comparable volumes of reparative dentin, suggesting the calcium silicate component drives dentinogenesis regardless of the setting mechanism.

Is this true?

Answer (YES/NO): NO